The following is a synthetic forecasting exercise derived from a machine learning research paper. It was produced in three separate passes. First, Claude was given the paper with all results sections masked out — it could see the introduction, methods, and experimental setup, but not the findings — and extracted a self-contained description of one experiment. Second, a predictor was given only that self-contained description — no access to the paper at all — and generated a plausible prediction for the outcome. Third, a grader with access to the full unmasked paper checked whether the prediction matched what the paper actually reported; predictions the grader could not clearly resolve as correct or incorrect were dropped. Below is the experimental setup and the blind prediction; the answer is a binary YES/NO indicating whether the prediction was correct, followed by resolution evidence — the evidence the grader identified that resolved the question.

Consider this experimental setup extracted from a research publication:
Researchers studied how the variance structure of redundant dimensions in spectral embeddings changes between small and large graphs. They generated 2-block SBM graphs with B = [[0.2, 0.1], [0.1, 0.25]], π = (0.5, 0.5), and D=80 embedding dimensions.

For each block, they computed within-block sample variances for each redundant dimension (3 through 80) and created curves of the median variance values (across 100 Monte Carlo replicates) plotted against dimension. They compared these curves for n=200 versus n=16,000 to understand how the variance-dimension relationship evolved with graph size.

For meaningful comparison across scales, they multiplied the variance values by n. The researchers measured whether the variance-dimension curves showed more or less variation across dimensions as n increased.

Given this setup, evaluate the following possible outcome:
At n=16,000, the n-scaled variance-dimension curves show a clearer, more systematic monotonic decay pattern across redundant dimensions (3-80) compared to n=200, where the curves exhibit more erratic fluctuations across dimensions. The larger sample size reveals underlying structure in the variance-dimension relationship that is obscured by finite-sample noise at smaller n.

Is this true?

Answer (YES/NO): NO